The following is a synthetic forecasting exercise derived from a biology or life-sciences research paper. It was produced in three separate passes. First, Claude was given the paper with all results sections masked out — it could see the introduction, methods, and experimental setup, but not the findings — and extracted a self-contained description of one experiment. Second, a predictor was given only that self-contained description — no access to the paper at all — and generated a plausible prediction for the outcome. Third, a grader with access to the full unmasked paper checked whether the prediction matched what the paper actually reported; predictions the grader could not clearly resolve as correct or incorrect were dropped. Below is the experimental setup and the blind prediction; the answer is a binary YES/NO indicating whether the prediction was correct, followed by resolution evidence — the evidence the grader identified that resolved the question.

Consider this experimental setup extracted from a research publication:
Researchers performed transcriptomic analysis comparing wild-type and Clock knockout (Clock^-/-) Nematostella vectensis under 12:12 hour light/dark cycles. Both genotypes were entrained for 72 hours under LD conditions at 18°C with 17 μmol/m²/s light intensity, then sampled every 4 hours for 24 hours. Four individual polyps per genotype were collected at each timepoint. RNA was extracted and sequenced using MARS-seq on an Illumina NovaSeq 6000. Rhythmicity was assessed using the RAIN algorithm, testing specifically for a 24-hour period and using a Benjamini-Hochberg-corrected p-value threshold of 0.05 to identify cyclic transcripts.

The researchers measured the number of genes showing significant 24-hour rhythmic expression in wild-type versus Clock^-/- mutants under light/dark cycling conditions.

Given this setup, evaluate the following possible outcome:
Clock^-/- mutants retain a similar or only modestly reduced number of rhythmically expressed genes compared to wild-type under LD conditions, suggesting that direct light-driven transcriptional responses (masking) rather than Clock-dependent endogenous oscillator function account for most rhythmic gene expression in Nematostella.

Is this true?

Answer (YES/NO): YES